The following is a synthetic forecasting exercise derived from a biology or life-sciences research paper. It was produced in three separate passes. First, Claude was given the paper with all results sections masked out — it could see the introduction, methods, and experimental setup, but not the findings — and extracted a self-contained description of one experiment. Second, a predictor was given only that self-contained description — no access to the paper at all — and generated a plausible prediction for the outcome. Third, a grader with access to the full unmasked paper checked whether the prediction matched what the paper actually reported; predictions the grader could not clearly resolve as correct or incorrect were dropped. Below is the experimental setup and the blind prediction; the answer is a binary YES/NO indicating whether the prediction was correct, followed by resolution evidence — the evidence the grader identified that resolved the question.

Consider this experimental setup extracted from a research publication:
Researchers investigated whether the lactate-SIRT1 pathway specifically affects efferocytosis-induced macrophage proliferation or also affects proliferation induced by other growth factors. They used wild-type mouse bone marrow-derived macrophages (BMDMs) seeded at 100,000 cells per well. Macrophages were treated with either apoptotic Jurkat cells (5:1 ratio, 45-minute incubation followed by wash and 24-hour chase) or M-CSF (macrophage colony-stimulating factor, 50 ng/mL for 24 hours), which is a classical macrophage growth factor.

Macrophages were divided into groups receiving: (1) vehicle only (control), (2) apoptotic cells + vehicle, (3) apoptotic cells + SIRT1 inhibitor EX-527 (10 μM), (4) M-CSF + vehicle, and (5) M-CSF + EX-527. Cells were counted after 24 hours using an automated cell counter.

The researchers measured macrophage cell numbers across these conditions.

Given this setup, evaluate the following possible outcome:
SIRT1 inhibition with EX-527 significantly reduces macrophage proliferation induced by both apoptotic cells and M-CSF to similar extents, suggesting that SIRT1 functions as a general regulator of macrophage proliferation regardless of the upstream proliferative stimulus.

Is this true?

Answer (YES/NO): NO